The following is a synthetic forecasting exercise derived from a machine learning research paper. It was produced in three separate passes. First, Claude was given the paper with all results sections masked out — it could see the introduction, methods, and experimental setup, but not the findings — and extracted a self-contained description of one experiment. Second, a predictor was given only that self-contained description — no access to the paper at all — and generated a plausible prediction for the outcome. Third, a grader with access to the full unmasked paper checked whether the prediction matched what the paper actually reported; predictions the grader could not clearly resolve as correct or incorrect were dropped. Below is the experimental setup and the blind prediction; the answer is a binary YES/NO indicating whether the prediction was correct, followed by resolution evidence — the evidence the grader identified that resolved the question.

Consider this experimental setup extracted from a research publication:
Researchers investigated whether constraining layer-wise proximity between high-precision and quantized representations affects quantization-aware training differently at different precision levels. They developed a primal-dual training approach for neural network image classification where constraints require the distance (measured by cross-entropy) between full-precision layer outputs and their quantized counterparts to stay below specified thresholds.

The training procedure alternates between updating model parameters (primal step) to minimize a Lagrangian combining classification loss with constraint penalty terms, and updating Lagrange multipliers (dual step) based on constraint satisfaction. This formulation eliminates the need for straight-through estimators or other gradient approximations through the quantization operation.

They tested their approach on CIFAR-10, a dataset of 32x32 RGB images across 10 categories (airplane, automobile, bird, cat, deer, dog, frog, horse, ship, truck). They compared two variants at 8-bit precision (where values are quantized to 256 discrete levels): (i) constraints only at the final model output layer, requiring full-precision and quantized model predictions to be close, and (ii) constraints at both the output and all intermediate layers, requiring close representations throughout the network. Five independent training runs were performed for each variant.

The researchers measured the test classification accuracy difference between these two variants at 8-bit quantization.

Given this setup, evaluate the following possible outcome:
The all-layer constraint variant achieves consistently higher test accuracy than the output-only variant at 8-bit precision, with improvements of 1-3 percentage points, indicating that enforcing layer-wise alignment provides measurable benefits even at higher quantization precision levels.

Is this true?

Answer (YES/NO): NO